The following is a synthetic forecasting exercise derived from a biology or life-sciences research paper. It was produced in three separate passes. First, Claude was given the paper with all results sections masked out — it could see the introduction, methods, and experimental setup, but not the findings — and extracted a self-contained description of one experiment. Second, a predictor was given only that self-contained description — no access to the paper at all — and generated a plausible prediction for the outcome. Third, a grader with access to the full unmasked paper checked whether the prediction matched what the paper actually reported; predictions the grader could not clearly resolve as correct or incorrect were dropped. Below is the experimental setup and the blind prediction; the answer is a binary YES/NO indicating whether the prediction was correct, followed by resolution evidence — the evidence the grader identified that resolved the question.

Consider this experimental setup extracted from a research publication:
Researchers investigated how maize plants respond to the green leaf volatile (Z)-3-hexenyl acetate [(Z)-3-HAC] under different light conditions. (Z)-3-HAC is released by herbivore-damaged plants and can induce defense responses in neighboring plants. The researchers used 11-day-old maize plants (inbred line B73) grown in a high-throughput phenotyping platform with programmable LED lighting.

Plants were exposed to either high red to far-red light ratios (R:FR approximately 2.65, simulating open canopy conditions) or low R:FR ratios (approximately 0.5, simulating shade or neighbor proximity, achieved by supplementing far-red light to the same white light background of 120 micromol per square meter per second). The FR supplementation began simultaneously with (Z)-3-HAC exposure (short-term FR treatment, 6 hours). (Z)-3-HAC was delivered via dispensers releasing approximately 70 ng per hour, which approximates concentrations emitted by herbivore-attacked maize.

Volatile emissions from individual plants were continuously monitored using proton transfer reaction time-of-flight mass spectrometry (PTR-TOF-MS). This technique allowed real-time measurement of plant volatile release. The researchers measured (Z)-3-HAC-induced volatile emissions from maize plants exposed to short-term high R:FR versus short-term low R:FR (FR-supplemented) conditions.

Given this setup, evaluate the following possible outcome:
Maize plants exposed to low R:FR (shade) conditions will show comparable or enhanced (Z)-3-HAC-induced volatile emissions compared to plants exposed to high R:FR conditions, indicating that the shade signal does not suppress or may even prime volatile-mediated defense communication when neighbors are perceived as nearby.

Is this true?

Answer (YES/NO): YES